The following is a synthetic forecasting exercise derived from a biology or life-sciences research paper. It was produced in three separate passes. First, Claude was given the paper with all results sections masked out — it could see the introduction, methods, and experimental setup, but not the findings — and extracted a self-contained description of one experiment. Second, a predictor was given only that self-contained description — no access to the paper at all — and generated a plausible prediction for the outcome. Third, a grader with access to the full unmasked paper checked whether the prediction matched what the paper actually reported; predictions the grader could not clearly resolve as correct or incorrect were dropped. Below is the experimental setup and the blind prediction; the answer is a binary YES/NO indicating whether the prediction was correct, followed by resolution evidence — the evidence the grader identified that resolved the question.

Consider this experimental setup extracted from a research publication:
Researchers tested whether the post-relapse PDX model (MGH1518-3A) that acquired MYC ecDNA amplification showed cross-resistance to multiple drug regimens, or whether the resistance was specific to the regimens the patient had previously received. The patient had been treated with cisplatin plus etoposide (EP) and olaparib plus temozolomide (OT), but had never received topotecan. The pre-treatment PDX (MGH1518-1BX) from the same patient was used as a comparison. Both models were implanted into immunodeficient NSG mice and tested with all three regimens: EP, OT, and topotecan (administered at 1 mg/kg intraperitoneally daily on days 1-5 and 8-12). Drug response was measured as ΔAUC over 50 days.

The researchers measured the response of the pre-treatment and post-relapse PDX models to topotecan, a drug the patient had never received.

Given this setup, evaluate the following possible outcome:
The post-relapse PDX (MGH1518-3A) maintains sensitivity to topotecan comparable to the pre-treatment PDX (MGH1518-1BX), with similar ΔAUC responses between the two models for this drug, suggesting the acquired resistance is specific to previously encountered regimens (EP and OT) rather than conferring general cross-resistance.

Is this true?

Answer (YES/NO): NO